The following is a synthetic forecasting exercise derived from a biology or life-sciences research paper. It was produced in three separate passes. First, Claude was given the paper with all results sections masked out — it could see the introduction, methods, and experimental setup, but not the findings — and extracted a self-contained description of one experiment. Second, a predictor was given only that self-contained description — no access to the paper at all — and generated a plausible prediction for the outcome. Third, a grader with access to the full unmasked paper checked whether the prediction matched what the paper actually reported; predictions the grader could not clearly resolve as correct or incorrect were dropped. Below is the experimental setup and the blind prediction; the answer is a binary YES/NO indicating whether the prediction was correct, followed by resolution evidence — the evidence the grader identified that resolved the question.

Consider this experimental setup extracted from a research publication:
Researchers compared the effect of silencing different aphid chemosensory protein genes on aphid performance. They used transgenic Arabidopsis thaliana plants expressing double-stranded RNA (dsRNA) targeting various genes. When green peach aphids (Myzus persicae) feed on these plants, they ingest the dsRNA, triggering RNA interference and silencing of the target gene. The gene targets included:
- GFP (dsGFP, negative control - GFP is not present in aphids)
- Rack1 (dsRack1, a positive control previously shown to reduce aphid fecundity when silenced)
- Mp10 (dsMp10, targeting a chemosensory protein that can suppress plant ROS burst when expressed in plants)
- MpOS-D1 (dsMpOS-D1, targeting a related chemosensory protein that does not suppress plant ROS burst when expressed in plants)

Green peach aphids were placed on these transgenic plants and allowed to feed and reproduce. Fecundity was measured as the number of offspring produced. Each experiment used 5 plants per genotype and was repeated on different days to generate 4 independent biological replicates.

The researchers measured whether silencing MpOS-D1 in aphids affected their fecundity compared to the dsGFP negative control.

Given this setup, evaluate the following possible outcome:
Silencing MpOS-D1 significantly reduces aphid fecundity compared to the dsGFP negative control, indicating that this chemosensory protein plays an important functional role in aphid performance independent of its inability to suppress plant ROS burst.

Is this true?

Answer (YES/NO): NO